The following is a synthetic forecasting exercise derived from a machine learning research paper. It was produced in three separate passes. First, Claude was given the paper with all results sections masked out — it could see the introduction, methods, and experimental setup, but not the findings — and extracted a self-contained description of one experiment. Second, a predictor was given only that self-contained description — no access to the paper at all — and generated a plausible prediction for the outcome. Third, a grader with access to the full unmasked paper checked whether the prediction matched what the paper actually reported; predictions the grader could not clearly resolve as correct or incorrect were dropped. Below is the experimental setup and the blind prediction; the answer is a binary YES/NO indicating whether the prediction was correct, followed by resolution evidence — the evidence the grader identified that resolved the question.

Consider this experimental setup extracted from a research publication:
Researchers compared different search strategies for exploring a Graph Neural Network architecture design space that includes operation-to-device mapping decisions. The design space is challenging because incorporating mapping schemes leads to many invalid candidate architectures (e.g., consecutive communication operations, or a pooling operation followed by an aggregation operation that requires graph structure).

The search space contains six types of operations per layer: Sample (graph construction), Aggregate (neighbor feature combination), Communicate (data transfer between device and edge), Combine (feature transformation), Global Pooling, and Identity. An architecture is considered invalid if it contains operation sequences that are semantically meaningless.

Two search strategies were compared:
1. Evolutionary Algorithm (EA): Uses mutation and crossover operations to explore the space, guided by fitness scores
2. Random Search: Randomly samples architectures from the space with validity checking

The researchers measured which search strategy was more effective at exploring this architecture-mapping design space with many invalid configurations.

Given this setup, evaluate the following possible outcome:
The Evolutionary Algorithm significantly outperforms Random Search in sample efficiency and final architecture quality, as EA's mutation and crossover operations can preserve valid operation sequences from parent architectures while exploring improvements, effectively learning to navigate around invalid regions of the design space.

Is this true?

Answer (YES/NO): NO